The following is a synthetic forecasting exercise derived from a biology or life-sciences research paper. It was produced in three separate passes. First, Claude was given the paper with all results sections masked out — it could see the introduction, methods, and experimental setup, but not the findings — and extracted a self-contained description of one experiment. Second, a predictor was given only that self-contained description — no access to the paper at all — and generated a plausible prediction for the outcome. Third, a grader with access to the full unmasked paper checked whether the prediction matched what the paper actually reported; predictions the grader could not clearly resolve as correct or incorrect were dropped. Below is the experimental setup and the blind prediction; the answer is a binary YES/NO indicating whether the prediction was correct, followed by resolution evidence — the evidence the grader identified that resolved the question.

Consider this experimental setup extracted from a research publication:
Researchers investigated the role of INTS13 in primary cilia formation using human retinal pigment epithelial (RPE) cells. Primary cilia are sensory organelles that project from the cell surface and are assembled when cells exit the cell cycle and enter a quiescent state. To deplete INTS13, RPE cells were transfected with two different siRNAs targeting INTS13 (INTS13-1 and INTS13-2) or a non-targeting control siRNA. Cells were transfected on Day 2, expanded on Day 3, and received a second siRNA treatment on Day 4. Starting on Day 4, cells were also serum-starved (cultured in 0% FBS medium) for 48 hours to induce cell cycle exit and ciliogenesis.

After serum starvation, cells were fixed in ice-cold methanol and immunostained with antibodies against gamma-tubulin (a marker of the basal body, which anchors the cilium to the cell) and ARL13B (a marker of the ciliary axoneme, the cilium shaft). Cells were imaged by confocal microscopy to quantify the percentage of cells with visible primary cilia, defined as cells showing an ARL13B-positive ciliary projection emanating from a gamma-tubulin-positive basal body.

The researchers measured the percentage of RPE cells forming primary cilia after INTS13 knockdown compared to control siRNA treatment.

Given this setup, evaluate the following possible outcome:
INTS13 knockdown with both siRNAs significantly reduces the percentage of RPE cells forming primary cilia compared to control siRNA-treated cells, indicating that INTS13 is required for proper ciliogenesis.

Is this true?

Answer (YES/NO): YES